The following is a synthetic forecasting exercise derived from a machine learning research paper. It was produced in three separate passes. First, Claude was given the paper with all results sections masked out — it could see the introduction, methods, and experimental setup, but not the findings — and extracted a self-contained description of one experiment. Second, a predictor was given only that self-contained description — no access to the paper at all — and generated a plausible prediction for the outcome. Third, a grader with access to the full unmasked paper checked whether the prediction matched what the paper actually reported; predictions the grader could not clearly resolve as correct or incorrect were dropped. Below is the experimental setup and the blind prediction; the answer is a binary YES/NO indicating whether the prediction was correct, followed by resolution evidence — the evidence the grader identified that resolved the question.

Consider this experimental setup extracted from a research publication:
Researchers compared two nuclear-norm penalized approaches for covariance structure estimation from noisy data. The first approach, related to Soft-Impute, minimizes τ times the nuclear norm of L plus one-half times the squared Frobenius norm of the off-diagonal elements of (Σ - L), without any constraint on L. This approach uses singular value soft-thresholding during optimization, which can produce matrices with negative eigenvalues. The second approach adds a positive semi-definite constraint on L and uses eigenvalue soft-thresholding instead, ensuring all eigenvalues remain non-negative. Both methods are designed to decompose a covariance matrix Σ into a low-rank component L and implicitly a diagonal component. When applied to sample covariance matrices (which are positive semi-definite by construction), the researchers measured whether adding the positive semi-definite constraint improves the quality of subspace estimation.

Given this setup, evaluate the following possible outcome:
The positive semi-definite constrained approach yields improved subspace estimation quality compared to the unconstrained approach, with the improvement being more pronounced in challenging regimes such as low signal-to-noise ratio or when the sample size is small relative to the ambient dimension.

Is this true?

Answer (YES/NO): NO